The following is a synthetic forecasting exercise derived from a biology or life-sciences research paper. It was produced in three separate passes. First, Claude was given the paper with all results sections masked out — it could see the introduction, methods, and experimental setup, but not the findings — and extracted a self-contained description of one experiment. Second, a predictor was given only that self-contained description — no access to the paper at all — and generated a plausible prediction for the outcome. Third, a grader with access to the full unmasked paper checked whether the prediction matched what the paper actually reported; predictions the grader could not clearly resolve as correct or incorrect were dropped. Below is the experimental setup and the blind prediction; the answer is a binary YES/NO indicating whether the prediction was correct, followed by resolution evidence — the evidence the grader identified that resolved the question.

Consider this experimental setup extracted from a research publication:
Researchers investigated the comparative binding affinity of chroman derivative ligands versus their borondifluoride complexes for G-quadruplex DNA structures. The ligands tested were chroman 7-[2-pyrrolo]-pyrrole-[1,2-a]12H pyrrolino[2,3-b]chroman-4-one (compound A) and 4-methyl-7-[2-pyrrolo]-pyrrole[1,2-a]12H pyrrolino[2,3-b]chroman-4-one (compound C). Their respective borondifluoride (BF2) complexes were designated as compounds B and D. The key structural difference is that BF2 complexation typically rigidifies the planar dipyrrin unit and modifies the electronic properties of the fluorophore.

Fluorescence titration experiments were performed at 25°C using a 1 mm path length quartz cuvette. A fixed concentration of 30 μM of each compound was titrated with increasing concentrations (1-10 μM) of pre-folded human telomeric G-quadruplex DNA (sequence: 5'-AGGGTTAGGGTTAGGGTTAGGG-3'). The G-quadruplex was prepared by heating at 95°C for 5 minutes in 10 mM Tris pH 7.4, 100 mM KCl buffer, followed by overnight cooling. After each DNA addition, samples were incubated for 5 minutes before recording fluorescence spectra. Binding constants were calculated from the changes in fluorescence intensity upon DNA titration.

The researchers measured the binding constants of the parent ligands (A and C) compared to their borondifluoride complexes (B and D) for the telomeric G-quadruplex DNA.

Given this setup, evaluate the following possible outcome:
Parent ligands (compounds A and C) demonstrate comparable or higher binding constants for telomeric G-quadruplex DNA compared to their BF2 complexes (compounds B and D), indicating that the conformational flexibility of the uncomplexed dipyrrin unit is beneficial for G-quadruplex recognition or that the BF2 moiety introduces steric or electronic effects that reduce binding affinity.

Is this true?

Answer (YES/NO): NO